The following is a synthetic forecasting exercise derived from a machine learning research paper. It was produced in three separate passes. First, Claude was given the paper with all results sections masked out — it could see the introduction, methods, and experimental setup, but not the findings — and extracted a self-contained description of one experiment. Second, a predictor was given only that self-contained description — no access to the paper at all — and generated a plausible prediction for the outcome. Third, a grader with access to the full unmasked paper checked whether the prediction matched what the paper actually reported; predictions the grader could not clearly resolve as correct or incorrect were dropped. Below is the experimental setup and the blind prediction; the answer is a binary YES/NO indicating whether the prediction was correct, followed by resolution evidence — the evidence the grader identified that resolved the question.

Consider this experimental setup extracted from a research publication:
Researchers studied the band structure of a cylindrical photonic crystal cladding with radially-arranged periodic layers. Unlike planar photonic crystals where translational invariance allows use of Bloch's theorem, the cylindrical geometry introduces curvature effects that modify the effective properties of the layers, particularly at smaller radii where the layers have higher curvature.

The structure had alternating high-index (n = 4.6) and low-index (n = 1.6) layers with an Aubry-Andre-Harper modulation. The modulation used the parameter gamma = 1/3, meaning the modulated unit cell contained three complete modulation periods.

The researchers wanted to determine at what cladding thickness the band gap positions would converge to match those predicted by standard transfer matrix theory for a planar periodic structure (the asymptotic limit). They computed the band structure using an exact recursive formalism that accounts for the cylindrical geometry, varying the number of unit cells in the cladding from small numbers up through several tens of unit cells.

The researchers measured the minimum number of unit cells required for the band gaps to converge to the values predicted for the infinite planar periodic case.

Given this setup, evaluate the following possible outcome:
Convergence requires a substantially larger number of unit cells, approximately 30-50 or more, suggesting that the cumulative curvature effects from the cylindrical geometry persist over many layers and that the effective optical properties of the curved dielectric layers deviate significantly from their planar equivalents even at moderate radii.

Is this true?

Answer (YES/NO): NO